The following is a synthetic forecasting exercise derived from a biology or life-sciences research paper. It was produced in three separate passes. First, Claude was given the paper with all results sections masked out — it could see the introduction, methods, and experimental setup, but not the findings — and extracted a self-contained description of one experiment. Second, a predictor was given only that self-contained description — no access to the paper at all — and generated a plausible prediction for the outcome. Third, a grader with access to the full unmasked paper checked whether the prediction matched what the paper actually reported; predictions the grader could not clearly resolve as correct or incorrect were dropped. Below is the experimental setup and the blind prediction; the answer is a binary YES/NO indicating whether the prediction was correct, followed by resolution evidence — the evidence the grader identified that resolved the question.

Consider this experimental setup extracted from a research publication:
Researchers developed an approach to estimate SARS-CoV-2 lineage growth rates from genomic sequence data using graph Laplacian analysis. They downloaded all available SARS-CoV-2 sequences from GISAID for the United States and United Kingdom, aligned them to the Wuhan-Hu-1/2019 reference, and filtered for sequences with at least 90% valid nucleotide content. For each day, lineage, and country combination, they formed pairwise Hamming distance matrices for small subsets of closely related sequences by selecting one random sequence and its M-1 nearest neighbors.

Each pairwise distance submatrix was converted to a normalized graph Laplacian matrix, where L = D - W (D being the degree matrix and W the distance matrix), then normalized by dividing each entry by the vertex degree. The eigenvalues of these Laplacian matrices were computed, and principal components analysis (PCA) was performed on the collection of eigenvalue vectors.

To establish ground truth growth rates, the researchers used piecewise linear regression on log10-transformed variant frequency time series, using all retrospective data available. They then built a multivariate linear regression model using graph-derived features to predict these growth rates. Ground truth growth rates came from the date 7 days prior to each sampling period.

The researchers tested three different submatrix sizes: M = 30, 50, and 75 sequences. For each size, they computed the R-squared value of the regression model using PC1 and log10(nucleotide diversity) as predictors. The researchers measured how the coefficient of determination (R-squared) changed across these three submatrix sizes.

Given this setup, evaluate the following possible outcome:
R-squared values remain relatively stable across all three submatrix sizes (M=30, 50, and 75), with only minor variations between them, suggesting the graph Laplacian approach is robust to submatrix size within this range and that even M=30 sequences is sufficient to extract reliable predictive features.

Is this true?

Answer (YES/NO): NO